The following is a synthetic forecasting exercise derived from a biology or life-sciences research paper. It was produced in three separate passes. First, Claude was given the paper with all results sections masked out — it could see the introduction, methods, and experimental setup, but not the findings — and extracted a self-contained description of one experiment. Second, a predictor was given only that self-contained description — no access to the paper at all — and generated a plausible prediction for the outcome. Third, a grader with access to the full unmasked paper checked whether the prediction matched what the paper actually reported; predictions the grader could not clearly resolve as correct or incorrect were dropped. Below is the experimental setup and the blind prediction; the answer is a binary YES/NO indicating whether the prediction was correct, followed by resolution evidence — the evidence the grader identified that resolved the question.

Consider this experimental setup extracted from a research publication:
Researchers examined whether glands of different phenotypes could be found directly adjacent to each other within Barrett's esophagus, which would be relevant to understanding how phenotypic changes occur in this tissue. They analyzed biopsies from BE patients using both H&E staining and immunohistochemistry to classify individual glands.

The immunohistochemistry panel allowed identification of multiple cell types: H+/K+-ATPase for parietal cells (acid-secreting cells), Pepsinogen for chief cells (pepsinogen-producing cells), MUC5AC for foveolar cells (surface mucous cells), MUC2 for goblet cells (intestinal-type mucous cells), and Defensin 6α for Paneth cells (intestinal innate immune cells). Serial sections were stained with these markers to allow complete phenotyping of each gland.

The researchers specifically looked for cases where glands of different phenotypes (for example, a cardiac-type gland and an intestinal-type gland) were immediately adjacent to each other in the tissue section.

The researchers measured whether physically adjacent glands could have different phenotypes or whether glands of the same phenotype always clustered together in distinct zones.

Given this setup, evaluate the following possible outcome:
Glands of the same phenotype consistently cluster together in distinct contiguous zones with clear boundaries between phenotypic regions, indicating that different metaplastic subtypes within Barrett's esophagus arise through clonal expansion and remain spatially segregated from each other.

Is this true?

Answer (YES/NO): NO